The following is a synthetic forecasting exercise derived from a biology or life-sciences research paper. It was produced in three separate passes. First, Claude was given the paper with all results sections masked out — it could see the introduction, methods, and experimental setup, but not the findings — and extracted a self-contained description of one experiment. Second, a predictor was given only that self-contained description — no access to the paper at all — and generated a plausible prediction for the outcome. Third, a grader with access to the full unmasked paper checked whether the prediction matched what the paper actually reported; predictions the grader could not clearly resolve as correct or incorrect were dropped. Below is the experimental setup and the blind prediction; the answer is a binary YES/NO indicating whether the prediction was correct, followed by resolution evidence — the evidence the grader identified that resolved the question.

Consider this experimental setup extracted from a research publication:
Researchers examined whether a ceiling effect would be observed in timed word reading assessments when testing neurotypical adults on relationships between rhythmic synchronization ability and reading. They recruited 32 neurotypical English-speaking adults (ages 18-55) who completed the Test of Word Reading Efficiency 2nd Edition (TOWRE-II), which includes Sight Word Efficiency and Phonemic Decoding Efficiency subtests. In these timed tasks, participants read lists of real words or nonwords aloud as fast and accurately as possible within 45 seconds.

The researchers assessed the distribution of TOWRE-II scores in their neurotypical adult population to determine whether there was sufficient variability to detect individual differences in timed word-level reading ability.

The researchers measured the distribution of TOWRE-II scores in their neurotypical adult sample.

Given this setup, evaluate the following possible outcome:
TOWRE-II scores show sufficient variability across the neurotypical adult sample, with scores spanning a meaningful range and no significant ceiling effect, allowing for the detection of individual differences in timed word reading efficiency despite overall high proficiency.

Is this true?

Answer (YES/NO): NO